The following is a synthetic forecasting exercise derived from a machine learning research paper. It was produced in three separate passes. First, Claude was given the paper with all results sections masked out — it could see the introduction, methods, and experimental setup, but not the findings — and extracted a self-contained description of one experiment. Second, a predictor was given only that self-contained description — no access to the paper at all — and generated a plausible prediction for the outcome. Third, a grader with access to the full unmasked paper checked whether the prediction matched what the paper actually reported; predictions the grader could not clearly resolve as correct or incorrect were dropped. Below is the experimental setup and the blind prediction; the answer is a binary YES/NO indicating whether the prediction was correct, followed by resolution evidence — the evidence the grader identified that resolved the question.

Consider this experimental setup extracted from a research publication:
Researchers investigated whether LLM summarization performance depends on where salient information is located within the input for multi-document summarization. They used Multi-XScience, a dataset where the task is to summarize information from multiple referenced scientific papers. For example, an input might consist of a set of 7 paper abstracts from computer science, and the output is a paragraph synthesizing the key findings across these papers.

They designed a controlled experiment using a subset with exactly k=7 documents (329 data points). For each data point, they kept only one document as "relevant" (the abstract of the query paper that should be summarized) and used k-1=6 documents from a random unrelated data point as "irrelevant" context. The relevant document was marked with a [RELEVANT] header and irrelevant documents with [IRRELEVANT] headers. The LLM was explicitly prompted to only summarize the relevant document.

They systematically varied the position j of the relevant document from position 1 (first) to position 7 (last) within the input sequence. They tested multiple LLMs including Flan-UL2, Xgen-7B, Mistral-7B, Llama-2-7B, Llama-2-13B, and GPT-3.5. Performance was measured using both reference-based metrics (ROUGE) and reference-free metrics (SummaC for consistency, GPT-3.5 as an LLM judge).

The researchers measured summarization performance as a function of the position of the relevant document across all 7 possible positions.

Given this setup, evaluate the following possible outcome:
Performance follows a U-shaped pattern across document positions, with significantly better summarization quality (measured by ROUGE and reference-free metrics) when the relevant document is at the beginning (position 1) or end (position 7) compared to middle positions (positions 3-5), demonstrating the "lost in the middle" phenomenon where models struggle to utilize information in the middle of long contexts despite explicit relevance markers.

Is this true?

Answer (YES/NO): YES